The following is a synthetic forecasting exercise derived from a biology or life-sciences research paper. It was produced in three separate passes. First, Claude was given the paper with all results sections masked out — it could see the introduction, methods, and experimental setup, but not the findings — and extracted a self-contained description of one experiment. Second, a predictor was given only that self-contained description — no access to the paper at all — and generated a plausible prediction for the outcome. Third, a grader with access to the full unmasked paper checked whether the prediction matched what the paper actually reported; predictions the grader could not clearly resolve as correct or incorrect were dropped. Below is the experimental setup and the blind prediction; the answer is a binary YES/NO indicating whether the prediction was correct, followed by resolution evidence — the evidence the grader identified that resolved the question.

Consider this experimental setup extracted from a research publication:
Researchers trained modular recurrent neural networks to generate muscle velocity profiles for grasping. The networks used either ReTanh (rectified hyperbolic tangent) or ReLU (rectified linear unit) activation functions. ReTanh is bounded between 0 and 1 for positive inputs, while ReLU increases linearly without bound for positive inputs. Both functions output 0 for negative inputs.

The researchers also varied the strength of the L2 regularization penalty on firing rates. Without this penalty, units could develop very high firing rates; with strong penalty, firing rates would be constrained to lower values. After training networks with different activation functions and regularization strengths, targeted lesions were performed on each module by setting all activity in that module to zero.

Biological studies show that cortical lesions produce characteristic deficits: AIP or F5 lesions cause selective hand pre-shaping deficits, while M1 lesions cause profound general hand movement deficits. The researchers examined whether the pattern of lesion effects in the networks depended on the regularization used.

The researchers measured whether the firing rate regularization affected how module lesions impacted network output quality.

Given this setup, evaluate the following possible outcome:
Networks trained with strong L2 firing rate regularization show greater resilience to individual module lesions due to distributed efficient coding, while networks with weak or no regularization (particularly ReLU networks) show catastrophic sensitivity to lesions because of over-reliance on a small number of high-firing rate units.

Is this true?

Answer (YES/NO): YES